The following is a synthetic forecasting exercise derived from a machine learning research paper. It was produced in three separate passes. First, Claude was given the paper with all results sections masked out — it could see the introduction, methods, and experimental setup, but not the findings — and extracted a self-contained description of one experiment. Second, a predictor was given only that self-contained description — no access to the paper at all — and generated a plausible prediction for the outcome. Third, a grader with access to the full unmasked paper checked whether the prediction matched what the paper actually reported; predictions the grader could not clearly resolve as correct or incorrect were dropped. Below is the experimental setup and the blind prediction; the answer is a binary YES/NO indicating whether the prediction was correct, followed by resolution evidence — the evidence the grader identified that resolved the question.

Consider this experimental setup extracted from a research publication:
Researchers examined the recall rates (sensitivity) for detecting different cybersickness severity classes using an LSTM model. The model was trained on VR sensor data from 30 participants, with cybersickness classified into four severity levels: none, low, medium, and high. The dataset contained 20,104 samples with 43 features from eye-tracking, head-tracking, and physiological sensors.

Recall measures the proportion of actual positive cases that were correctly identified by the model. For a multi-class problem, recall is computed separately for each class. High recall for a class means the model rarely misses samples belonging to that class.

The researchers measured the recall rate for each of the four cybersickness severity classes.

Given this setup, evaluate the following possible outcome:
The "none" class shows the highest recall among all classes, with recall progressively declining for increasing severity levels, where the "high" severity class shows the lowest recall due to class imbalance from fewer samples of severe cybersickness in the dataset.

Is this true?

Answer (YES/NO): NO